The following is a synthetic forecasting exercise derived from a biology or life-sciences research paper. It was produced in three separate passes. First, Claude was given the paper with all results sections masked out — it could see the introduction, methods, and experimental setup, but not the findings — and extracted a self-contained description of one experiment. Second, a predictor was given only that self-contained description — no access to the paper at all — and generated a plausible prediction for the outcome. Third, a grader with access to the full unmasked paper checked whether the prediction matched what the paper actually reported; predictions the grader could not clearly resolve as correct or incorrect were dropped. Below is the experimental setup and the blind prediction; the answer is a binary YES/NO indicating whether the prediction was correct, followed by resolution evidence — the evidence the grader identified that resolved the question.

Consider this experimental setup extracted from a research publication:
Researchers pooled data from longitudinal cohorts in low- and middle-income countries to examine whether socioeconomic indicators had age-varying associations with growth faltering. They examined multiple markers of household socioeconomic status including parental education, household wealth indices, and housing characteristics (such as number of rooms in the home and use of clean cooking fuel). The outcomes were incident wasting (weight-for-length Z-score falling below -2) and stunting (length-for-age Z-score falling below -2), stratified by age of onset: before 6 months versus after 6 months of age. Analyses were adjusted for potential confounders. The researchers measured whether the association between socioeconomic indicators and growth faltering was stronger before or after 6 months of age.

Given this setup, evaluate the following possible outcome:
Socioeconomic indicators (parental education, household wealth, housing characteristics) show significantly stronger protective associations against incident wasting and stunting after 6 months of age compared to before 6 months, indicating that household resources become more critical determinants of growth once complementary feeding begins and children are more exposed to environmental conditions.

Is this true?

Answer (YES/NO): YES